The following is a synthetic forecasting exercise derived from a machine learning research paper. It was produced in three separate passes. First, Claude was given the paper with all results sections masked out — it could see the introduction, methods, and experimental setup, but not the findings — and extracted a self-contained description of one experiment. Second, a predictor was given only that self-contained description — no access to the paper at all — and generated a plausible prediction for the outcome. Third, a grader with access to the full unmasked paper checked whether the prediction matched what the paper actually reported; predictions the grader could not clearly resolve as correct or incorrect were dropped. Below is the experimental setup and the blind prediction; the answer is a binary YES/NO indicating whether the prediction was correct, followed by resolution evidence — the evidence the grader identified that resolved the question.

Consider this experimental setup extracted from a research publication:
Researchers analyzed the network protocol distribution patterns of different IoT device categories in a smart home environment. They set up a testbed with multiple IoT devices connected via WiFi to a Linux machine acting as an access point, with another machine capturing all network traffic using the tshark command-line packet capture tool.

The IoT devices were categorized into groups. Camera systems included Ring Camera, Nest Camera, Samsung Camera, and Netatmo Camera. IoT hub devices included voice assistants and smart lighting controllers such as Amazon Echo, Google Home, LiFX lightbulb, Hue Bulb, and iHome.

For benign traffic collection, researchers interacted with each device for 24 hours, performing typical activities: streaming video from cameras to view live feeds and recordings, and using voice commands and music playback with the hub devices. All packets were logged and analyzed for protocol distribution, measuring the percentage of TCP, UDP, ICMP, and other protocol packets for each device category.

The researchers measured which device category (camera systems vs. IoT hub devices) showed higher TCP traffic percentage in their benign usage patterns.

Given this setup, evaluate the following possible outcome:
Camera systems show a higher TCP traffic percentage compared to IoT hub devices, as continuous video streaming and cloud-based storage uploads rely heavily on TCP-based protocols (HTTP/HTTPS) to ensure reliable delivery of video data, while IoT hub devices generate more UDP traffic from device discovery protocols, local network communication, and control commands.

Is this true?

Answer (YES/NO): YES